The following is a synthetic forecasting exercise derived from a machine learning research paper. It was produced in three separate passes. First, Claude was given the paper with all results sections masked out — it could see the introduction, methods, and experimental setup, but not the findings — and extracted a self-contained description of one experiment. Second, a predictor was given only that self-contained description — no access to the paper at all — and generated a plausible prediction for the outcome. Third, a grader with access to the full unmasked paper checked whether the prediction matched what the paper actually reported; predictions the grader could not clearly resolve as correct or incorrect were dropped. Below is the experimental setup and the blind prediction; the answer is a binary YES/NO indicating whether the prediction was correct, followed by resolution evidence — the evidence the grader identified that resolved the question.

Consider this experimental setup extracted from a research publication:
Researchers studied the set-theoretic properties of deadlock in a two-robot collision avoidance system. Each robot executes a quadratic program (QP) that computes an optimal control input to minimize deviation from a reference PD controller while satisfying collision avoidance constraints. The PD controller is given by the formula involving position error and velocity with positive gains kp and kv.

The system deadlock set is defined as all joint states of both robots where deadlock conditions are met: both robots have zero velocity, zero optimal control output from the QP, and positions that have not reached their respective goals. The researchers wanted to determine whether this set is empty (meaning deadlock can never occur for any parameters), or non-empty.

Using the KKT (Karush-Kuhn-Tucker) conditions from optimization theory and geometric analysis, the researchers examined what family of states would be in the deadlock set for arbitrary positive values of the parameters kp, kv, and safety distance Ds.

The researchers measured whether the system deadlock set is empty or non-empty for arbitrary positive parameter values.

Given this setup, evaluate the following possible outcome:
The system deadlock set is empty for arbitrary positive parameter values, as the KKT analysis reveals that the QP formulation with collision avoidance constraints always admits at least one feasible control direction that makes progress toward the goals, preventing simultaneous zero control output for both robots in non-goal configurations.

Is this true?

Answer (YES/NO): NO